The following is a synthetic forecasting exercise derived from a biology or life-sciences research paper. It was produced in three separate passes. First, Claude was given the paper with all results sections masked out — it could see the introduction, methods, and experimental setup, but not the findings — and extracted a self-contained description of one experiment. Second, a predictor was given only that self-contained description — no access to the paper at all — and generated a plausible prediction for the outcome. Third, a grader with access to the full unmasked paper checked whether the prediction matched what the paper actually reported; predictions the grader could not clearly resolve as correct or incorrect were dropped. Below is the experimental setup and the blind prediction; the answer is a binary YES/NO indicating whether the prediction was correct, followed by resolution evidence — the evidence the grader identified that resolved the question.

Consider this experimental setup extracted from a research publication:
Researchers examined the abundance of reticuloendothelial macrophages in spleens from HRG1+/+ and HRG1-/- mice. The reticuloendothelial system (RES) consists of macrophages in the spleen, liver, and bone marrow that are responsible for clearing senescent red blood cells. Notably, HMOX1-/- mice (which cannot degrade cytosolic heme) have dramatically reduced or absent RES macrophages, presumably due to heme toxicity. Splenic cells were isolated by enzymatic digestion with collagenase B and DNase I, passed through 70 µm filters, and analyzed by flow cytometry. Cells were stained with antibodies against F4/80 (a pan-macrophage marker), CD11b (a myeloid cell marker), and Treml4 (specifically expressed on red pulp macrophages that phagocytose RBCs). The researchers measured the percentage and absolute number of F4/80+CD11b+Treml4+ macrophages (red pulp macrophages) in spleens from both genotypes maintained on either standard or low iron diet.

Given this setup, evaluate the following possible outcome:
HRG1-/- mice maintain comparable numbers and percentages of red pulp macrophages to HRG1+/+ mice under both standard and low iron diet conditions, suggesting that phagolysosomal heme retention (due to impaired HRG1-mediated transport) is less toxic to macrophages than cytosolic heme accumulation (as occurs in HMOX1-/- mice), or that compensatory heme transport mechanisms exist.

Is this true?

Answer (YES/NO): NO